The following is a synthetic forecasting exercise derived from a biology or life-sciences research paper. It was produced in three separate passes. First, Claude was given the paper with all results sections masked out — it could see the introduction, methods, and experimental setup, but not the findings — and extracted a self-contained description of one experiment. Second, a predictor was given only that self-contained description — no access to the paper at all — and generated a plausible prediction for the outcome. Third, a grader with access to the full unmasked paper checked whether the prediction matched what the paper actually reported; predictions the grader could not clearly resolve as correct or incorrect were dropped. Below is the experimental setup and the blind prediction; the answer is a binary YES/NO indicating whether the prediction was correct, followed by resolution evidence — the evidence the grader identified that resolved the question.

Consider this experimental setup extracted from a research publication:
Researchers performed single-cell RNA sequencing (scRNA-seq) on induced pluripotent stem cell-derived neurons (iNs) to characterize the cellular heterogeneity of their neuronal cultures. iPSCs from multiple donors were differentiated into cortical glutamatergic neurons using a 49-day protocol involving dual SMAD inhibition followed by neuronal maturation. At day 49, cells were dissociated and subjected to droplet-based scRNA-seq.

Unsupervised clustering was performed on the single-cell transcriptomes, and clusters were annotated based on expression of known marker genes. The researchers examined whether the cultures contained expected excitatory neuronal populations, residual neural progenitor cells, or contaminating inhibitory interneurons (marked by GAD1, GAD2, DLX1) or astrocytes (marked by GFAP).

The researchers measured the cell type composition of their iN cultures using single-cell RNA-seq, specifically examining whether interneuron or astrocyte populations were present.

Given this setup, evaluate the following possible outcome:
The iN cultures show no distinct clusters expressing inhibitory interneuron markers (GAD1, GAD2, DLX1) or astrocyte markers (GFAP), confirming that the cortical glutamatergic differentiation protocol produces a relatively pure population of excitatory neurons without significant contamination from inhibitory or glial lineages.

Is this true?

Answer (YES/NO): YES